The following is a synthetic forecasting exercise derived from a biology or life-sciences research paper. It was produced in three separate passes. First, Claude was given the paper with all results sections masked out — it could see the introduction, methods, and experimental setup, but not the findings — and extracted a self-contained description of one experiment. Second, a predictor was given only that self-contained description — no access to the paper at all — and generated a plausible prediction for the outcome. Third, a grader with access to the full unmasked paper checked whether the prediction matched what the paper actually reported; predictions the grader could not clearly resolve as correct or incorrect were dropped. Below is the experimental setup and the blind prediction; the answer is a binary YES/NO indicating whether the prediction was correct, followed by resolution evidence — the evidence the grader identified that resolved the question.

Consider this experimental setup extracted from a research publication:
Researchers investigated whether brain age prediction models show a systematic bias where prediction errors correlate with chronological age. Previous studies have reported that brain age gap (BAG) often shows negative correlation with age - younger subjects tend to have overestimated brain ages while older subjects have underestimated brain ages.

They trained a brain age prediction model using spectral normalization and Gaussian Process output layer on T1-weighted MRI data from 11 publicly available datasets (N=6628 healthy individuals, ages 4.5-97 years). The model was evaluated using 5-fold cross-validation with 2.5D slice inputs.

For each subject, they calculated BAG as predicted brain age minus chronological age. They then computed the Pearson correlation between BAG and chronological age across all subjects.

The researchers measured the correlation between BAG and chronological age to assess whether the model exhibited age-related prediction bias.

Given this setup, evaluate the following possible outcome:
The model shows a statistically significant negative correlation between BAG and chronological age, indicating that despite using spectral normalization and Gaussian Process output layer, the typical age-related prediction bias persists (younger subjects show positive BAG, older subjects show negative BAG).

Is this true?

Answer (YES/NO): YES